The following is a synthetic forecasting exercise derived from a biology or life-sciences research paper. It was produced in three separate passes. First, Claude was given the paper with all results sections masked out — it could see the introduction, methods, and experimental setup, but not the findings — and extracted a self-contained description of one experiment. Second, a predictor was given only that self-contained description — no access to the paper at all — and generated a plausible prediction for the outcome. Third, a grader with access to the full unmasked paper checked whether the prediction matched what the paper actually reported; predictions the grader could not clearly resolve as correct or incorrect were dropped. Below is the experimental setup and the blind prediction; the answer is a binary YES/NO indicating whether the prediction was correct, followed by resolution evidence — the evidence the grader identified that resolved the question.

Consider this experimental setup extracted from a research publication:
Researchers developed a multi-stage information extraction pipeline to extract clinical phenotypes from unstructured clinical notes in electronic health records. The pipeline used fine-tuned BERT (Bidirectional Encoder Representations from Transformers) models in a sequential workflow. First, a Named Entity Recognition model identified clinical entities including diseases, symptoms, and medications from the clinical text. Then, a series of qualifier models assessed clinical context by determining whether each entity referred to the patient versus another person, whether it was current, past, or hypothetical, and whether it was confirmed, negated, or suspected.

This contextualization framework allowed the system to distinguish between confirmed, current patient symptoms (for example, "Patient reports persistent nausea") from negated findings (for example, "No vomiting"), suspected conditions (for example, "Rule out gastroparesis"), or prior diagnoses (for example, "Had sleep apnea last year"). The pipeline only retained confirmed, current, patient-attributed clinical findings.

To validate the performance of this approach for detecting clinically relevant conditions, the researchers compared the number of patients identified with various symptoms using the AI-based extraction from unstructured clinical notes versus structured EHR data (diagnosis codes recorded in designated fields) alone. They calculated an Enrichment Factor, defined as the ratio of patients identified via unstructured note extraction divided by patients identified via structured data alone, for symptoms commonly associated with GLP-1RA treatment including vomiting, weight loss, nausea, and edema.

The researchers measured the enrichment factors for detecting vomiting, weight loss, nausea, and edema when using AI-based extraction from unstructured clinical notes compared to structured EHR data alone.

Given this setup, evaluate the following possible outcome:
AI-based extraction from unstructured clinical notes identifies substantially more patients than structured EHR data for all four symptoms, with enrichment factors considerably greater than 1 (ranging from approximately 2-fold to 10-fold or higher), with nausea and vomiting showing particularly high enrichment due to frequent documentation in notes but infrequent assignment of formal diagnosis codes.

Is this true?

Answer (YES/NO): NO